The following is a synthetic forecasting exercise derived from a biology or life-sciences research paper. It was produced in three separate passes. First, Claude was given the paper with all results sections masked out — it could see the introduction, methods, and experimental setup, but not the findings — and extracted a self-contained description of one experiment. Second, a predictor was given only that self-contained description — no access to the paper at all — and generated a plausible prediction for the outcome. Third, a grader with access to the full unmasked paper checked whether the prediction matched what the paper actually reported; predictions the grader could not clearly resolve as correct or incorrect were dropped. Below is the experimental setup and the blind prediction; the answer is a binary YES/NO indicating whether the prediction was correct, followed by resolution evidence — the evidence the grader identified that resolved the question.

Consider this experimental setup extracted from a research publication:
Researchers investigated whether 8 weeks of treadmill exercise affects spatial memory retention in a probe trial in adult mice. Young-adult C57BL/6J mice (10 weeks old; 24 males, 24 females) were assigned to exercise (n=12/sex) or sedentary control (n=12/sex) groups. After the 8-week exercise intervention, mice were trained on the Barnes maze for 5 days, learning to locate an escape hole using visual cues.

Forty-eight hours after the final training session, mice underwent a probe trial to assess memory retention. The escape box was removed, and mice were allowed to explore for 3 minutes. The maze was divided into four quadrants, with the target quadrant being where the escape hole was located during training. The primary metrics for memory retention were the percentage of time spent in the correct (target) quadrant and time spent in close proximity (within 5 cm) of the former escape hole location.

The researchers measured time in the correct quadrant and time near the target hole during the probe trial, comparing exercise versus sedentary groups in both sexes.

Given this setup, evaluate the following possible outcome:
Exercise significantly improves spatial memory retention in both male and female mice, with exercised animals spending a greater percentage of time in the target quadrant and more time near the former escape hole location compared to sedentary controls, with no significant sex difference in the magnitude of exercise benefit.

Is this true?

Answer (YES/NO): NO